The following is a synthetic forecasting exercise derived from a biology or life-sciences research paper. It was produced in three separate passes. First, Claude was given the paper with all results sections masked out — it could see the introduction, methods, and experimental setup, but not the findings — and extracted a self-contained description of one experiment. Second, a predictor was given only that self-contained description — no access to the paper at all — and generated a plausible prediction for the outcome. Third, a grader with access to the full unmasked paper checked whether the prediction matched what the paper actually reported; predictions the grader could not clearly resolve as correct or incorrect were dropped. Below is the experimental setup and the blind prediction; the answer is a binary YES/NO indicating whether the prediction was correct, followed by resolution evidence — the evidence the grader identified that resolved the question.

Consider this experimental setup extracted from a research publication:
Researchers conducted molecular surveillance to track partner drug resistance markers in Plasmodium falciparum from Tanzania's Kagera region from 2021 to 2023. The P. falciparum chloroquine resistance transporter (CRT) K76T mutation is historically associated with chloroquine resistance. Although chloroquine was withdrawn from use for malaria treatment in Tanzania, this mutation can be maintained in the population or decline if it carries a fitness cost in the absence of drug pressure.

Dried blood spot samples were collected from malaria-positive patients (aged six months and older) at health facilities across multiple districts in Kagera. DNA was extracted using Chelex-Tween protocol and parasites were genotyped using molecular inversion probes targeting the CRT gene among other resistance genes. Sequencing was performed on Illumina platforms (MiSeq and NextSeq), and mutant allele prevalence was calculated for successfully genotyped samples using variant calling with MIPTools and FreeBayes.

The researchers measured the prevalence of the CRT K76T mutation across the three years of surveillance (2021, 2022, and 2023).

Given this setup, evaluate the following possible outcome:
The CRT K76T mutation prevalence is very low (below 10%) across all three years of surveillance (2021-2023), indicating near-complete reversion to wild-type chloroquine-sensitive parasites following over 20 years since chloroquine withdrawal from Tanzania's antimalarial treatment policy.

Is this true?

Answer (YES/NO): YES